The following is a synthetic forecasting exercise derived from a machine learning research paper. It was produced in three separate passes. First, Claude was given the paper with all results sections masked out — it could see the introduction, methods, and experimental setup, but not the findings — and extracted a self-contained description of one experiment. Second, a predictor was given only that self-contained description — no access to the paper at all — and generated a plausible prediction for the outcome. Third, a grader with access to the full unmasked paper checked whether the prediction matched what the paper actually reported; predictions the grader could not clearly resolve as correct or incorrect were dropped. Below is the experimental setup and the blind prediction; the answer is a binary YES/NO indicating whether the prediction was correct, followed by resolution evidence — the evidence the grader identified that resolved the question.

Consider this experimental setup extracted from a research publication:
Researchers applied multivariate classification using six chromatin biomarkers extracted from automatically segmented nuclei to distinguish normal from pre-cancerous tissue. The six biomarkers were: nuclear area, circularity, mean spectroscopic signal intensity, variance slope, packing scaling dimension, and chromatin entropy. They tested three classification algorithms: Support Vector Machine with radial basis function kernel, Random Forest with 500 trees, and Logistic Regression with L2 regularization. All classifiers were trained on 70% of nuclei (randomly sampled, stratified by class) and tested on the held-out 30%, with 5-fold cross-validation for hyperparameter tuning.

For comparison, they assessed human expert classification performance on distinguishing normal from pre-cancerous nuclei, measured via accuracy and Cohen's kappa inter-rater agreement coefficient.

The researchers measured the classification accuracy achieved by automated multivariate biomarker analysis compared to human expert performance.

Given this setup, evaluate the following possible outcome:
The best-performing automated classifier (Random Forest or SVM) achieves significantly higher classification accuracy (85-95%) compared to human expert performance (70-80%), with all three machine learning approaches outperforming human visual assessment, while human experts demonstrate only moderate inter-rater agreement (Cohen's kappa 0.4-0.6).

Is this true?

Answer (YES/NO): NO